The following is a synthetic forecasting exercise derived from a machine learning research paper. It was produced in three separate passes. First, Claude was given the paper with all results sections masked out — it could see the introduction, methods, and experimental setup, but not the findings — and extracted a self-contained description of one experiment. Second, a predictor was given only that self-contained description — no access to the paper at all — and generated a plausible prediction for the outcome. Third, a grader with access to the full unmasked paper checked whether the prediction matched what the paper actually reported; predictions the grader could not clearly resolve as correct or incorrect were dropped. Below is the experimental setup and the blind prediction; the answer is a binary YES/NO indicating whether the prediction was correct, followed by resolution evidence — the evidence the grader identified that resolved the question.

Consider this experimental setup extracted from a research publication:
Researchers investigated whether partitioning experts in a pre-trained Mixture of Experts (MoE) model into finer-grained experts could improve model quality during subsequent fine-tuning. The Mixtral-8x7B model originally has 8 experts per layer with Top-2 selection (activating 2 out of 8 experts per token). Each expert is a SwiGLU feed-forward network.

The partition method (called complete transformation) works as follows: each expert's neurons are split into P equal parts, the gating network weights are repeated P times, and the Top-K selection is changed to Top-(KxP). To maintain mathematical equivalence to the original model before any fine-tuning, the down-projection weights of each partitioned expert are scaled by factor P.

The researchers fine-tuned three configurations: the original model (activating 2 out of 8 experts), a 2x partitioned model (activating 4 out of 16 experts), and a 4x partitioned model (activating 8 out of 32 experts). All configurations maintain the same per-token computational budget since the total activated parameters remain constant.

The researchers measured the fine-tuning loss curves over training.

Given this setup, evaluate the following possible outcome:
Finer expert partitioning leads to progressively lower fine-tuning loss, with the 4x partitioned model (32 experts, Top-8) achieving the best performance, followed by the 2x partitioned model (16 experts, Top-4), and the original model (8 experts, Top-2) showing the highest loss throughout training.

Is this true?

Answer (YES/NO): YES